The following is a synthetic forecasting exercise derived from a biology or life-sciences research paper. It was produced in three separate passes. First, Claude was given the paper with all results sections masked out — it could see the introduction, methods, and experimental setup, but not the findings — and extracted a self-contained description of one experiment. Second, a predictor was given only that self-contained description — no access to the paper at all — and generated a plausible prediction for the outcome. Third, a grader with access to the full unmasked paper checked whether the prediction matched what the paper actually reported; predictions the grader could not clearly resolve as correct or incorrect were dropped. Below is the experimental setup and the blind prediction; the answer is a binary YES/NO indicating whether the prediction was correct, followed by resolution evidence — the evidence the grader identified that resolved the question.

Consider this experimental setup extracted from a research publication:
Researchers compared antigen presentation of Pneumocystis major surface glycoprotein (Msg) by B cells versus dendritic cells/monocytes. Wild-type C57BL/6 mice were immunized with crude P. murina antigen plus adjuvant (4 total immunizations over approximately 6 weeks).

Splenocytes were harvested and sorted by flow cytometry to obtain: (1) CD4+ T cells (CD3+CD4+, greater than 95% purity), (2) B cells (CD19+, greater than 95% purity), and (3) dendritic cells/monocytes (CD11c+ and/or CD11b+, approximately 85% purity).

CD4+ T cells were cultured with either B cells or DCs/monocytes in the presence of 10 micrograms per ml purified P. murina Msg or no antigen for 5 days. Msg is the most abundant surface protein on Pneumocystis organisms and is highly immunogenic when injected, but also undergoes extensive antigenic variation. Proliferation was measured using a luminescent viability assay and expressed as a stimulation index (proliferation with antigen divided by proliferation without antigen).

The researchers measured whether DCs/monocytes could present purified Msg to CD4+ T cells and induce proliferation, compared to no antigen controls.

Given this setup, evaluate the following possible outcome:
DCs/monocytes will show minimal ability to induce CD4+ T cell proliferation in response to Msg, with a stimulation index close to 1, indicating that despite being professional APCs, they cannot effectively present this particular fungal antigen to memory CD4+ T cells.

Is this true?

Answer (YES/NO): NO